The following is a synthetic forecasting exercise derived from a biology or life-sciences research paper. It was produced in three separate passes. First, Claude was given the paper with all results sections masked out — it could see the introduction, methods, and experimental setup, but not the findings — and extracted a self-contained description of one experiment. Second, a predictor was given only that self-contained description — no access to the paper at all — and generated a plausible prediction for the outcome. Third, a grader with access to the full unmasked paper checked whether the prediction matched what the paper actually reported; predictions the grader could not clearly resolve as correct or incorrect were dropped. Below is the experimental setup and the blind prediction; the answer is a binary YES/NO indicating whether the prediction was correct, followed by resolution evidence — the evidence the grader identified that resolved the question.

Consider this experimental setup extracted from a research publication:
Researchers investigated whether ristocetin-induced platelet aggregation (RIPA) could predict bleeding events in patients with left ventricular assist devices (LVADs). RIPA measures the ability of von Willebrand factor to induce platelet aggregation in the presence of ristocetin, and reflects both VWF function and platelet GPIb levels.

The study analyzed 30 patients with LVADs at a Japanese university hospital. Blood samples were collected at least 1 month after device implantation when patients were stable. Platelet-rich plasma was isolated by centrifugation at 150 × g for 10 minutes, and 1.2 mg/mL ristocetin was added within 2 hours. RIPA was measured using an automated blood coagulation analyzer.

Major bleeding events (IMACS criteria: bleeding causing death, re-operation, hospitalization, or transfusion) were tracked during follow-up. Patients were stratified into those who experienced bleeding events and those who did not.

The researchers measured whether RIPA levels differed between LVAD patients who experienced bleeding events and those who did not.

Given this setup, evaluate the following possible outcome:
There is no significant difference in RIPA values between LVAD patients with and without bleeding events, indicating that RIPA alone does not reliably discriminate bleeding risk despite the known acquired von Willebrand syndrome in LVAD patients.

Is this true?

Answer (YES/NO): NO